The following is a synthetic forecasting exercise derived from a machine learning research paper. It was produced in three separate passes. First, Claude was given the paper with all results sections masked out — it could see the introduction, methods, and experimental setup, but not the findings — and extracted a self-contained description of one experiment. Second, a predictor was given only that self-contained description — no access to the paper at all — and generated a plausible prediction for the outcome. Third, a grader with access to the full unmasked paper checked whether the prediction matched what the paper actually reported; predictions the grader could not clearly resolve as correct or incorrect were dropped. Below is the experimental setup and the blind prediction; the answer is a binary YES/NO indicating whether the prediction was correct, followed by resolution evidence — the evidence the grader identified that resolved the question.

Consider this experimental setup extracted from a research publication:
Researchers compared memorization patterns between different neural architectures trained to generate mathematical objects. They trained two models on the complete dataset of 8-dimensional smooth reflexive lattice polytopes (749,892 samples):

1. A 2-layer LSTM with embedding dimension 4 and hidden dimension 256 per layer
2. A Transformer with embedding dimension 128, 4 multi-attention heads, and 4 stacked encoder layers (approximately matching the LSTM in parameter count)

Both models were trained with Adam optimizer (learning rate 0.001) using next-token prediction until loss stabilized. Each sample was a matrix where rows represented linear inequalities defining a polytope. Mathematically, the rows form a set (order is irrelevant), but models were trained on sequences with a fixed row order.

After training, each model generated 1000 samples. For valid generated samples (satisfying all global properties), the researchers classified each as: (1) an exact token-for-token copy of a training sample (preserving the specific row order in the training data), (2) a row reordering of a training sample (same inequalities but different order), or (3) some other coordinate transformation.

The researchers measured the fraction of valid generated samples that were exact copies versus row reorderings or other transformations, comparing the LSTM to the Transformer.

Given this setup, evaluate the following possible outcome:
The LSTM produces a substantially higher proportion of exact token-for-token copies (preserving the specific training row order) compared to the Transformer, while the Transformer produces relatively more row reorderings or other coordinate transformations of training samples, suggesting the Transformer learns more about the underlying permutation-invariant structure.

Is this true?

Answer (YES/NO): NO